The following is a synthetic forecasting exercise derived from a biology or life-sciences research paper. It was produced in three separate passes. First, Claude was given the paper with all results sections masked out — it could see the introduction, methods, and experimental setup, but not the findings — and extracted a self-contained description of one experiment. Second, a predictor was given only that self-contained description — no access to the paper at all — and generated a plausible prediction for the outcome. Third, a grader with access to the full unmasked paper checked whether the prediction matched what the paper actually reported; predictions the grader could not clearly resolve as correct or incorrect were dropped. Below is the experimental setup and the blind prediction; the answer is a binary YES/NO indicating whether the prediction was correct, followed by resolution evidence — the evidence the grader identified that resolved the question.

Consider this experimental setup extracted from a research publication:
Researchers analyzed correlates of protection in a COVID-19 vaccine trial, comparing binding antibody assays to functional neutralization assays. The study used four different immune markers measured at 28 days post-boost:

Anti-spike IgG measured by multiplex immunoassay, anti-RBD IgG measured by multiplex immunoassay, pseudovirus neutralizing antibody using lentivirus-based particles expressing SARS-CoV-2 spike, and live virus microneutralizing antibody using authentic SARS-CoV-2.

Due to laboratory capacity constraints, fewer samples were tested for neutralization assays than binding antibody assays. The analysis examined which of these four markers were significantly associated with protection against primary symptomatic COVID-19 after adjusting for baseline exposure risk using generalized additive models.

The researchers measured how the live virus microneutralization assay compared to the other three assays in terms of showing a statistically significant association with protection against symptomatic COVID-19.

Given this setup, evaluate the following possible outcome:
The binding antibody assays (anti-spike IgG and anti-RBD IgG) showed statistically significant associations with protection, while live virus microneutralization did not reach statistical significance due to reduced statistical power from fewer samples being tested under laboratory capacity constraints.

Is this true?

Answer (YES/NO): NO